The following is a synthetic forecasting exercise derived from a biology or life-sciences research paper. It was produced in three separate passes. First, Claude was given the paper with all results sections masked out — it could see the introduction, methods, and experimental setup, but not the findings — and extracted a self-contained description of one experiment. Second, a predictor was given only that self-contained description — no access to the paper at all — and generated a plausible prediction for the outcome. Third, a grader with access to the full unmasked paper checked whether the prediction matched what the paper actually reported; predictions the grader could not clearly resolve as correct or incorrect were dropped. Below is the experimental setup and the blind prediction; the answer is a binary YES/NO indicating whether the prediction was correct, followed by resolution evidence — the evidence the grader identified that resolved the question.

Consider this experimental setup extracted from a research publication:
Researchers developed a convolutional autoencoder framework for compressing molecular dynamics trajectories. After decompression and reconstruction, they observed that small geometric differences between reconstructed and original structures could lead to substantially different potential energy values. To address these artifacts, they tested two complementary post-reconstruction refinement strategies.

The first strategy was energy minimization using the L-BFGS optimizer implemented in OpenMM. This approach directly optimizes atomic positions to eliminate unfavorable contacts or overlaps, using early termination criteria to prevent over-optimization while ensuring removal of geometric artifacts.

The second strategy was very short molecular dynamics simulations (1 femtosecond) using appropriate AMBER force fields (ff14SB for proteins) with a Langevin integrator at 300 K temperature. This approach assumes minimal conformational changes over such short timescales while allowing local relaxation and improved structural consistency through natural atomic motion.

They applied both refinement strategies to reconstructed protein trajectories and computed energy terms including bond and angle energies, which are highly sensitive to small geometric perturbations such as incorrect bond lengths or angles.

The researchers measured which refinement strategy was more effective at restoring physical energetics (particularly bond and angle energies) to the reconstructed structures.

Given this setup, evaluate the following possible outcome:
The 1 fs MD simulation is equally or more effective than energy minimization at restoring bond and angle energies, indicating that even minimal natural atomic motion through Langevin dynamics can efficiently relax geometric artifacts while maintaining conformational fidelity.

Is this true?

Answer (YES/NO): NO